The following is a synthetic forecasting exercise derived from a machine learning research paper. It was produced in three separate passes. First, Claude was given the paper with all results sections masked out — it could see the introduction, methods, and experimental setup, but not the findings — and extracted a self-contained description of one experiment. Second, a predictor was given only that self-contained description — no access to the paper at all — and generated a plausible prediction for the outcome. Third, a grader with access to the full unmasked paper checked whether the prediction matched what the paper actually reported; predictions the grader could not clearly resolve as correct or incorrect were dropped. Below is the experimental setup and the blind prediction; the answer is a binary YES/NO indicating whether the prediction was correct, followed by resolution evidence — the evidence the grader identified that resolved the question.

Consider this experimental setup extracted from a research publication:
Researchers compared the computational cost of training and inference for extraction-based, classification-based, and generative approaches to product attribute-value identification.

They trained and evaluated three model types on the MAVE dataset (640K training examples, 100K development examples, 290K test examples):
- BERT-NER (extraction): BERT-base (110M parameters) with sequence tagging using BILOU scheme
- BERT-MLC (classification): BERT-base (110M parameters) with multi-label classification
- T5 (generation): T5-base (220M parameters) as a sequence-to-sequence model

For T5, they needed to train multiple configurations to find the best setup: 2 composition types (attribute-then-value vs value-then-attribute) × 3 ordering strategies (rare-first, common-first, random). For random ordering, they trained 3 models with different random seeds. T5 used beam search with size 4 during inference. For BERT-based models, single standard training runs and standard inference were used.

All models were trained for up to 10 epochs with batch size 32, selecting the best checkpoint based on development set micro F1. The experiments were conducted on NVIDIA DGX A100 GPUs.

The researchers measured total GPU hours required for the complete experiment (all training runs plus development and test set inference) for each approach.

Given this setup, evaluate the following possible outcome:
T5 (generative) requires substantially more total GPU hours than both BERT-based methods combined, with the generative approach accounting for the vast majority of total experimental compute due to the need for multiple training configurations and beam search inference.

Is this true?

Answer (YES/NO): YES